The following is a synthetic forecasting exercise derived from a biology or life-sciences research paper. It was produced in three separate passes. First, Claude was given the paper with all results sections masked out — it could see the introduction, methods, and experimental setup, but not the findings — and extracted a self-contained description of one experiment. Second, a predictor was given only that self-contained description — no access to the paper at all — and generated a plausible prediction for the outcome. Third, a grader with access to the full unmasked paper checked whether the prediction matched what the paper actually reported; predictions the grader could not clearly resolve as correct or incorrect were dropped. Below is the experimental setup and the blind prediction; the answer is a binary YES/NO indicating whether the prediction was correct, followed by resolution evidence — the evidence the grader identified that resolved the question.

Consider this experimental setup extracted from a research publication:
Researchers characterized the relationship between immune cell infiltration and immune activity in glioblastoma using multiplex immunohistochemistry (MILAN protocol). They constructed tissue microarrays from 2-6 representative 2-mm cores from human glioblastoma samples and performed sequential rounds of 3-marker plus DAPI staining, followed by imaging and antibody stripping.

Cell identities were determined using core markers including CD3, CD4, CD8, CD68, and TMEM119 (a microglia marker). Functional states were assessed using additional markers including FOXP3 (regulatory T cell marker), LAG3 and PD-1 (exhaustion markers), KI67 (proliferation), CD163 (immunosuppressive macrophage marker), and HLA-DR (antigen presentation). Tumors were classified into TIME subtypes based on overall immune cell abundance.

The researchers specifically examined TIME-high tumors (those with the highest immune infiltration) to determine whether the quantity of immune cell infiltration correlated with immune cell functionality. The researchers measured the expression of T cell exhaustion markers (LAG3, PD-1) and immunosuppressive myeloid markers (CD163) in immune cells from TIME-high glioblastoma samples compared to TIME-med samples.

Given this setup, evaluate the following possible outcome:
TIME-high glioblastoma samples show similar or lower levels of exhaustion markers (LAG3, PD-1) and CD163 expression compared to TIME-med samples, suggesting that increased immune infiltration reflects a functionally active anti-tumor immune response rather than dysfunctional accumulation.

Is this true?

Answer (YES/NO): NO